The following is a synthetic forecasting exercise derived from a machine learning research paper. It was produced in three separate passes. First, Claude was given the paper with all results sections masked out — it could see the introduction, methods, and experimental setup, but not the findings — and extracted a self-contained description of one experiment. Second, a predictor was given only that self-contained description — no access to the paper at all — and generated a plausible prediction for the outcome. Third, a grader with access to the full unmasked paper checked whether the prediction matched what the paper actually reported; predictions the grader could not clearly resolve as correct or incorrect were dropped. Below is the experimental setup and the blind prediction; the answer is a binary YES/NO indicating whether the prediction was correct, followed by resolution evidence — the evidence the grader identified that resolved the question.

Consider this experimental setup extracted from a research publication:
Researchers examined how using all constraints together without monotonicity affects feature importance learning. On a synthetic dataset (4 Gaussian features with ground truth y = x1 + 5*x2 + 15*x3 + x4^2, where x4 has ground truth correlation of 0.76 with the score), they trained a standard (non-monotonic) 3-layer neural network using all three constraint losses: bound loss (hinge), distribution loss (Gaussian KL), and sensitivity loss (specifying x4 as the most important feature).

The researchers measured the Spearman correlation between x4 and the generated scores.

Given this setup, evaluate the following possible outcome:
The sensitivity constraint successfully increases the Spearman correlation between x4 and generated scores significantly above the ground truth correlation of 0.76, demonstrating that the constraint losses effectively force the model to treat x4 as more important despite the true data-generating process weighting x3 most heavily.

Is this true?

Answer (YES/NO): NO